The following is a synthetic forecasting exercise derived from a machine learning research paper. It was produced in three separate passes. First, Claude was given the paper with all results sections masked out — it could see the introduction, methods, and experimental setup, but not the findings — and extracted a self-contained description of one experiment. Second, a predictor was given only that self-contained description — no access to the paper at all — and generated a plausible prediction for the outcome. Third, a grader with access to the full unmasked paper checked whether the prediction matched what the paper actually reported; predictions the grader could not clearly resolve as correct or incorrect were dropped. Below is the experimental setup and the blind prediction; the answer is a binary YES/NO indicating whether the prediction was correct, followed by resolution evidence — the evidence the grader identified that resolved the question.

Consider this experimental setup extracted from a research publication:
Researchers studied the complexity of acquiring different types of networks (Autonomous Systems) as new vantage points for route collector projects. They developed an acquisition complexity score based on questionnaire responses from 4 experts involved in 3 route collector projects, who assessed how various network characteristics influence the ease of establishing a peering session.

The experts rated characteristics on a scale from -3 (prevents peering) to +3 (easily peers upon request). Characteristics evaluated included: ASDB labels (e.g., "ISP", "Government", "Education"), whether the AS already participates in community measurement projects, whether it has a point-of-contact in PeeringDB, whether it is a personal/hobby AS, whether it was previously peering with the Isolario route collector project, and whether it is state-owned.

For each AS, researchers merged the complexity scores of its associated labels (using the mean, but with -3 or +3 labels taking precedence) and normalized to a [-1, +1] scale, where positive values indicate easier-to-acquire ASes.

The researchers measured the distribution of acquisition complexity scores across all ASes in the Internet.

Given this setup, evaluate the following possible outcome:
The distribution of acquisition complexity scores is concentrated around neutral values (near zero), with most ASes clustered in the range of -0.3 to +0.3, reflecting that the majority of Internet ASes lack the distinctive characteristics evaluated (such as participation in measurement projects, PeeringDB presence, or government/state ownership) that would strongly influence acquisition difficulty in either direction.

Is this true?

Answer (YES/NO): YES